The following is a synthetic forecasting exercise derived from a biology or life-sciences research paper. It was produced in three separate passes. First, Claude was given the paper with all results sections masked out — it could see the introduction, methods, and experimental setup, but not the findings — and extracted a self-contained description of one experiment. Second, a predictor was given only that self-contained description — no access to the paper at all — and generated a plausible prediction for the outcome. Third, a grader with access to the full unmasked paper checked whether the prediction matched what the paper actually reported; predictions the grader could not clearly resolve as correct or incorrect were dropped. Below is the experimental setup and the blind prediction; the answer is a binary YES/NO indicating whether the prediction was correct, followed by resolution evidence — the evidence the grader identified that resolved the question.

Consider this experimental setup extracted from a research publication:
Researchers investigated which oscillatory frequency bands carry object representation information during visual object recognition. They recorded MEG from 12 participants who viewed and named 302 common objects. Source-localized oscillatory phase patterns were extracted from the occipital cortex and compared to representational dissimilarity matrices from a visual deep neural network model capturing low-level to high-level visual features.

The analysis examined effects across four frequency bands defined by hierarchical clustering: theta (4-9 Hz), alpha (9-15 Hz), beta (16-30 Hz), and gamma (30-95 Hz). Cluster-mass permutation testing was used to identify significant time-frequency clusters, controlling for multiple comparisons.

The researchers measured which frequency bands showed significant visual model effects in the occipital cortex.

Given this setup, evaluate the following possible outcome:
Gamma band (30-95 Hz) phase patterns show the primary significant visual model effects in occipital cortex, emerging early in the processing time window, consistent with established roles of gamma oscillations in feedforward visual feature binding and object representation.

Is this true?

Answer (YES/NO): NO